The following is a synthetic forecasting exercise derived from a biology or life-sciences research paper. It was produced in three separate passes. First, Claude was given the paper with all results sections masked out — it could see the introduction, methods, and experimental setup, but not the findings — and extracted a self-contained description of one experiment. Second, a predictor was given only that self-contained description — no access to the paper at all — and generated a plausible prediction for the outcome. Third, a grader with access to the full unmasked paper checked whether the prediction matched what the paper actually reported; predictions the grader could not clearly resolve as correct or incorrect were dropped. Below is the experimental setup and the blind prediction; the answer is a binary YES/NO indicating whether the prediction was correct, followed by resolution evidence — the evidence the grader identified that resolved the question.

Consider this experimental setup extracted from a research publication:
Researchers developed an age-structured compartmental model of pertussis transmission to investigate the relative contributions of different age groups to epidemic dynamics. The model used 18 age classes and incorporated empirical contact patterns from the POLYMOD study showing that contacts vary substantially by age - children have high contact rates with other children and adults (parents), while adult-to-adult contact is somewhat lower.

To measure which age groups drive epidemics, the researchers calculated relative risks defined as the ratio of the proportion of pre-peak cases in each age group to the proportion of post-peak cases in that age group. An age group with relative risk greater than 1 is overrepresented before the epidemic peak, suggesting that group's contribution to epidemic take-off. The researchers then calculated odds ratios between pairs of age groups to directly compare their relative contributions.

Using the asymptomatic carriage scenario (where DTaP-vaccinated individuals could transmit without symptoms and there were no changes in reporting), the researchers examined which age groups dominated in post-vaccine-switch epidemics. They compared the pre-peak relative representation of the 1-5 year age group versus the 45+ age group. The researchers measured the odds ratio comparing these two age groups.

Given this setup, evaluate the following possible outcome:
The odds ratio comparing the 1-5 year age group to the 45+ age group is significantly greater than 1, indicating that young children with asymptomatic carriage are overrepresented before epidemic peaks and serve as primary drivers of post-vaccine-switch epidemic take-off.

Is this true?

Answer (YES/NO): YES